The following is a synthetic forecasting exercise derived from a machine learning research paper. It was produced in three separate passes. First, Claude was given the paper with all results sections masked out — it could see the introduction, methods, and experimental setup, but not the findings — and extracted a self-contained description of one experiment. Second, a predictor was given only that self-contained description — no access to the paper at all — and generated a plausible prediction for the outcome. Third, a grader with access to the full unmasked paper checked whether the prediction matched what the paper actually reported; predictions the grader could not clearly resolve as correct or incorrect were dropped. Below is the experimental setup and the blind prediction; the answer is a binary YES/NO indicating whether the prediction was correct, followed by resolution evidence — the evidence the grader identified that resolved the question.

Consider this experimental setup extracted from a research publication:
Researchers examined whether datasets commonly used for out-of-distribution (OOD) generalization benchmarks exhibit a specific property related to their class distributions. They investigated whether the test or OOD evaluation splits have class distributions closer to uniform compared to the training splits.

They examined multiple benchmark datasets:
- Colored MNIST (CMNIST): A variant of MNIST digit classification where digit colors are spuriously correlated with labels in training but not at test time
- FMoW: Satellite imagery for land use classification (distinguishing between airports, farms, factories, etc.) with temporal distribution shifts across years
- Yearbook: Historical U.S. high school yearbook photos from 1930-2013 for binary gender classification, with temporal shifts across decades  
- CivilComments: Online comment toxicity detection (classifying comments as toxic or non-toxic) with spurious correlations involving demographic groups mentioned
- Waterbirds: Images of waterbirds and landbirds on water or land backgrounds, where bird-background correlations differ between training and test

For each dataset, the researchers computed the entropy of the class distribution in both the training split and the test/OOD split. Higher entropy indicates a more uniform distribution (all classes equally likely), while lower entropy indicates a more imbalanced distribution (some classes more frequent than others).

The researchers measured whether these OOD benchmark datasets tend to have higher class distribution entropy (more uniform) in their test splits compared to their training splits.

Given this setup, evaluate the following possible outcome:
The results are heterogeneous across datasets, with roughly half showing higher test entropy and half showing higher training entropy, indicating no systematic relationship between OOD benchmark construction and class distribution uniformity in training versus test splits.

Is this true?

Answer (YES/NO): NO